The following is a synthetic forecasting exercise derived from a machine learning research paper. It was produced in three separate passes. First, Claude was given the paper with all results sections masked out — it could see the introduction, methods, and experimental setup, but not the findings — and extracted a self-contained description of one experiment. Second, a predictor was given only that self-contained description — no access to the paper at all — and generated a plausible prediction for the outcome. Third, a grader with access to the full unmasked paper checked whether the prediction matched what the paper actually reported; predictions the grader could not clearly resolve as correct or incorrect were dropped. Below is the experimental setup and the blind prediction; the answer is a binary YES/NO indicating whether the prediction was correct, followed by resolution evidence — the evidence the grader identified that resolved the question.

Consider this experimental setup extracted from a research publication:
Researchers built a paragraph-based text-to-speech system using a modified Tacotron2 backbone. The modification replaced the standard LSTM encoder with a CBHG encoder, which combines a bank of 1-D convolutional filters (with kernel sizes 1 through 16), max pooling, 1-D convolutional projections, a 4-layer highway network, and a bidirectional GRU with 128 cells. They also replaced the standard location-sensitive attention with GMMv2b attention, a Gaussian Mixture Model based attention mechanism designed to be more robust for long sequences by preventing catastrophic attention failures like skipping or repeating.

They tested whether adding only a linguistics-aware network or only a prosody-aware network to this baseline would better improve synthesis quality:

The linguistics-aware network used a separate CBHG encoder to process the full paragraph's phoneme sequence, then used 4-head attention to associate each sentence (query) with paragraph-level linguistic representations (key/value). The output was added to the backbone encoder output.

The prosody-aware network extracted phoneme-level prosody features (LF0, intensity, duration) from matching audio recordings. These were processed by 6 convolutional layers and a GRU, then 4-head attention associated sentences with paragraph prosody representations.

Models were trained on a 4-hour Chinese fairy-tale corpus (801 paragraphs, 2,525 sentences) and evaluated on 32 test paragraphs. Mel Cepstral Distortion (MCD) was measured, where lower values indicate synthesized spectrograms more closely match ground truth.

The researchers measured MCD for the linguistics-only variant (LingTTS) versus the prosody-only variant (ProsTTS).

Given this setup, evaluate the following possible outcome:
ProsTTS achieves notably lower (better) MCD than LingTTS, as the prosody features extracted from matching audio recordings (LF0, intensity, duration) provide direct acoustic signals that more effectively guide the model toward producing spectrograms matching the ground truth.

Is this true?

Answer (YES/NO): NO